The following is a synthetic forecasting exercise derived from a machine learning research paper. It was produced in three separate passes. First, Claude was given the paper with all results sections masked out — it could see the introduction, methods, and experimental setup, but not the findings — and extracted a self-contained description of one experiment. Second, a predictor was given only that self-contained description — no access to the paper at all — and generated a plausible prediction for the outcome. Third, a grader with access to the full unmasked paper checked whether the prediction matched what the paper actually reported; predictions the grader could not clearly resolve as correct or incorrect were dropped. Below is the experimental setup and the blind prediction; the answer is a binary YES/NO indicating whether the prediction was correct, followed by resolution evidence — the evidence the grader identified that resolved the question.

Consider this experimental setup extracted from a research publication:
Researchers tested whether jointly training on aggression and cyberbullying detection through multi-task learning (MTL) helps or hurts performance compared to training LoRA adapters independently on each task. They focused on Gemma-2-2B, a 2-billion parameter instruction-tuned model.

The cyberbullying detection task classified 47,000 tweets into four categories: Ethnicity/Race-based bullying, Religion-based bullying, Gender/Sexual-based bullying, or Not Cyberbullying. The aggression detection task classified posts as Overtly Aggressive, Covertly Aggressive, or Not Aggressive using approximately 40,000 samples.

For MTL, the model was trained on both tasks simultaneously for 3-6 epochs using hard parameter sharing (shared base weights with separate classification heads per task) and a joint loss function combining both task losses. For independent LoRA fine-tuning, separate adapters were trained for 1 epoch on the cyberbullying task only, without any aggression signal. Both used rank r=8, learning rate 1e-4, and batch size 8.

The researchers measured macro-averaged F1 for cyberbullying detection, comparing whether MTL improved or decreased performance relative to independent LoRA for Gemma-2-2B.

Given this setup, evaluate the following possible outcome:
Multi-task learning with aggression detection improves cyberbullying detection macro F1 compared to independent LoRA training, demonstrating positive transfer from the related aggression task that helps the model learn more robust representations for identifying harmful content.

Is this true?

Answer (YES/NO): YES